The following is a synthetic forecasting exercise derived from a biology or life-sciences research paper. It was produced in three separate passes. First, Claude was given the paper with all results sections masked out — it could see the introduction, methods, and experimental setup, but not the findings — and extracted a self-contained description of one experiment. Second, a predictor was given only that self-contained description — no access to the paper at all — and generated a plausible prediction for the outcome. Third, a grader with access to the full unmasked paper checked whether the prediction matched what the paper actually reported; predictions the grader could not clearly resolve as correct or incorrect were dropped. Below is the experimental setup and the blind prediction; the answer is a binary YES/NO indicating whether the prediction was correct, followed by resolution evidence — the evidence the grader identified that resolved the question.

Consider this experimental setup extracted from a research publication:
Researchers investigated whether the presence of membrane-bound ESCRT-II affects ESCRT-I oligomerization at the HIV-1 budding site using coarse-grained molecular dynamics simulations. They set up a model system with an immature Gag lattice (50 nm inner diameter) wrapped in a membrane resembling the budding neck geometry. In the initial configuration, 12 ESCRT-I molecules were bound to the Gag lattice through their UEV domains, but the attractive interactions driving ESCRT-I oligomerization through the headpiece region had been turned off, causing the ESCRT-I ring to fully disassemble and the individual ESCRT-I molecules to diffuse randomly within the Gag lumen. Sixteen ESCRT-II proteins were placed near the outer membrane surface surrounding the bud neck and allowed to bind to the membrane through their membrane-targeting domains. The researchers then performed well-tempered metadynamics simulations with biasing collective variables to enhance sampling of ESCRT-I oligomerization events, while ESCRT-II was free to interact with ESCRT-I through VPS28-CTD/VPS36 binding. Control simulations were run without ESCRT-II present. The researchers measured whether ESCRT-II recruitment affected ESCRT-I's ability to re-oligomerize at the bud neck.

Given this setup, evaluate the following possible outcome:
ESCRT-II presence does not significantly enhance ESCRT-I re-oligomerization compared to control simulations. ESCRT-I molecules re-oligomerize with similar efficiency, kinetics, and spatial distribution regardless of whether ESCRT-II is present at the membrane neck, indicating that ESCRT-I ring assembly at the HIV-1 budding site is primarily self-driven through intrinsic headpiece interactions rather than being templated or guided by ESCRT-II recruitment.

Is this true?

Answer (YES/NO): NO